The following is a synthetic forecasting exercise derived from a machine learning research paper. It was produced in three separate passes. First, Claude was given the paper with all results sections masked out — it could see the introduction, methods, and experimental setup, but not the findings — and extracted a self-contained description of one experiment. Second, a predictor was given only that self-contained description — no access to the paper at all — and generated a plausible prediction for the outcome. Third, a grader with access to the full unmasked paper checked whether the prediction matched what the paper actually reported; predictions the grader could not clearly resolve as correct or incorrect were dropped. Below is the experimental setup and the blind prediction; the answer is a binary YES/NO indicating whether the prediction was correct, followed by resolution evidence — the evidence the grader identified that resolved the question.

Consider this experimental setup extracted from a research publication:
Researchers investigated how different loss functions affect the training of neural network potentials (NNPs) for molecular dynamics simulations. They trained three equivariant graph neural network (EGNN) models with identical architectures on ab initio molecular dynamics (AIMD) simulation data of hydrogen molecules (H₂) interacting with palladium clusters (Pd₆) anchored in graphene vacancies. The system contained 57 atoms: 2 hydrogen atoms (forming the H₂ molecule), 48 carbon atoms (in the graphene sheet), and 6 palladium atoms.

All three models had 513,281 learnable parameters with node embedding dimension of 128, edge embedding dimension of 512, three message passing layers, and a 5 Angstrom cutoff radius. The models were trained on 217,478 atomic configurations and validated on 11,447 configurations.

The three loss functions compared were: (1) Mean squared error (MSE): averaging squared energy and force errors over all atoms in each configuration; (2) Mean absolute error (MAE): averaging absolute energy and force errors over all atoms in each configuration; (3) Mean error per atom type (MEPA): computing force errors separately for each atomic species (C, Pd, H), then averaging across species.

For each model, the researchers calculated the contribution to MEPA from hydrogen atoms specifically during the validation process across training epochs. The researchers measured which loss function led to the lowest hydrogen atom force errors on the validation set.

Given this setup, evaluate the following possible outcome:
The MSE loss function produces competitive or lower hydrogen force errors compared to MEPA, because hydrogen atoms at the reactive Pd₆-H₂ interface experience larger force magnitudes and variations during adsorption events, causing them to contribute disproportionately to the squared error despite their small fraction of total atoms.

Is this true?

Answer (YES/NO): NO